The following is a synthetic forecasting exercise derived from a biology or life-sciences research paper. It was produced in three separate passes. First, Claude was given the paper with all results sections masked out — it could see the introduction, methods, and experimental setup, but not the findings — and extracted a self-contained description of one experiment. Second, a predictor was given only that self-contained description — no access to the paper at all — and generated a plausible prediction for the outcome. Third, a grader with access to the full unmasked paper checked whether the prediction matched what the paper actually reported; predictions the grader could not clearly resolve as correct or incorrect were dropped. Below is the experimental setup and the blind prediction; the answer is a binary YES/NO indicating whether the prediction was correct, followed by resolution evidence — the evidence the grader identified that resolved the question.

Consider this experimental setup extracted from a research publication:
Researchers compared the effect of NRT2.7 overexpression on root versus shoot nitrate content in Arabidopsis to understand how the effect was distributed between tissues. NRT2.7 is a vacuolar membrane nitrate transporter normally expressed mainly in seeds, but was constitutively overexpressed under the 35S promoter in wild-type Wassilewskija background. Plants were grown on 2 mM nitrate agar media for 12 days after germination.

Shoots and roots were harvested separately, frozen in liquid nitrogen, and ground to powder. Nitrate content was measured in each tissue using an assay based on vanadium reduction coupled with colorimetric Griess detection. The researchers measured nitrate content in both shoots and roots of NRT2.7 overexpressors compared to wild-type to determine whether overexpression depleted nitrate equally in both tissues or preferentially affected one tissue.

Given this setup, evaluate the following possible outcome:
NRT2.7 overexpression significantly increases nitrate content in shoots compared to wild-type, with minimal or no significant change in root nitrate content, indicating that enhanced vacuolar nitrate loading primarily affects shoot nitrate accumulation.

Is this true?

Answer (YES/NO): NO